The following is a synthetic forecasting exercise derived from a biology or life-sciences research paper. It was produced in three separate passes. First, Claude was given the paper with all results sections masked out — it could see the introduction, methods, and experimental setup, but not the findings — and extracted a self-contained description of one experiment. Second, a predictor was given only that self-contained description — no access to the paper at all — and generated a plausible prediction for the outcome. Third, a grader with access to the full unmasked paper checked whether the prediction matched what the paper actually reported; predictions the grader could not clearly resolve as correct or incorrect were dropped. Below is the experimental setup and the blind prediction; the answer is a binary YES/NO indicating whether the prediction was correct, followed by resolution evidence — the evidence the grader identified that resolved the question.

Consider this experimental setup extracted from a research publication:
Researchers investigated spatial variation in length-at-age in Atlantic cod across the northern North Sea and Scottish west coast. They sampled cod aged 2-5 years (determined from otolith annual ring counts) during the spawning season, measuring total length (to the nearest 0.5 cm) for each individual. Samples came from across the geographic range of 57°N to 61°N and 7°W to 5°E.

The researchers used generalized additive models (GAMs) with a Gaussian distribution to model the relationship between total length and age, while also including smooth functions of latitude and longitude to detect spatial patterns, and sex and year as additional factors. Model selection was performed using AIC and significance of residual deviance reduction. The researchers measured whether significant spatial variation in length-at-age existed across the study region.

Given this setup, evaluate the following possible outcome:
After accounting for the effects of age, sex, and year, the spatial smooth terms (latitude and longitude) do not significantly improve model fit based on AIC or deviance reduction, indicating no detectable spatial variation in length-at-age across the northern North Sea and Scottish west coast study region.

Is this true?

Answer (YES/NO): NO